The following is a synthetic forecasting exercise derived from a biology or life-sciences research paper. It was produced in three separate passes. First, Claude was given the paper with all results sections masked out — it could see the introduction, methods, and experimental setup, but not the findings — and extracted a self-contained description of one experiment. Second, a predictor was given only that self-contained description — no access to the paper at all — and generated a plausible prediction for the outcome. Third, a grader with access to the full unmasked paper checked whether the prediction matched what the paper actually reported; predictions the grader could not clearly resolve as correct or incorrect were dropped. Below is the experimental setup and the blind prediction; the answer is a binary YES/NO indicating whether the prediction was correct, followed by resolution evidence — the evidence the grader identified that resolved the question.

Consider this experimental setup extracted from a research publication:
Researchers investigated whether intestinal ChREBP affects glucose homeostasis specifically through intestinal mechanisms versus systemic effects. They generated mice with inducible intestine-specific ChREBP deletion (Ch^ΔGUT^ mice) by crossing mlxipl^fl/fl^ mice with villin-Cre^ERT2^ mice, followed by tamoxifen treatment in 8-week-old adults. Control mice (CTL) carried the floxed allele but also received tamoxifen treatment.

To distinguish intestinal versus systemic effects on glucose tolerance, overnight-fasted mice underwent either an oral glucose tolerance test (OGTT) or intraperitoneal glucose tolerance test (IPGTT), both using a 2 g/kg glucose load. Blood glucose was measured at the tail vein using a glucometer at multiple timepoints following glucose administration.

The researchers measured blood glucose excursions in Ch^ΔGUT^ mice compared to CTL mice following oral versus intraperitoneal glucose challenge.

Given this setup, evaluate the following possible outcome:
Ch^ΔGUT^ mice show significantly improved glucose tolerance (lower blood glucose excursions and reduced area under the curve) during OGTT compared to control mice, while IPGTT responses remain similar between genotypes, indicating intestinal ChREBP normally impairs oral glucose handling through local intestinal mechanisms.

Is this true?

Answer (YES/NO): YES